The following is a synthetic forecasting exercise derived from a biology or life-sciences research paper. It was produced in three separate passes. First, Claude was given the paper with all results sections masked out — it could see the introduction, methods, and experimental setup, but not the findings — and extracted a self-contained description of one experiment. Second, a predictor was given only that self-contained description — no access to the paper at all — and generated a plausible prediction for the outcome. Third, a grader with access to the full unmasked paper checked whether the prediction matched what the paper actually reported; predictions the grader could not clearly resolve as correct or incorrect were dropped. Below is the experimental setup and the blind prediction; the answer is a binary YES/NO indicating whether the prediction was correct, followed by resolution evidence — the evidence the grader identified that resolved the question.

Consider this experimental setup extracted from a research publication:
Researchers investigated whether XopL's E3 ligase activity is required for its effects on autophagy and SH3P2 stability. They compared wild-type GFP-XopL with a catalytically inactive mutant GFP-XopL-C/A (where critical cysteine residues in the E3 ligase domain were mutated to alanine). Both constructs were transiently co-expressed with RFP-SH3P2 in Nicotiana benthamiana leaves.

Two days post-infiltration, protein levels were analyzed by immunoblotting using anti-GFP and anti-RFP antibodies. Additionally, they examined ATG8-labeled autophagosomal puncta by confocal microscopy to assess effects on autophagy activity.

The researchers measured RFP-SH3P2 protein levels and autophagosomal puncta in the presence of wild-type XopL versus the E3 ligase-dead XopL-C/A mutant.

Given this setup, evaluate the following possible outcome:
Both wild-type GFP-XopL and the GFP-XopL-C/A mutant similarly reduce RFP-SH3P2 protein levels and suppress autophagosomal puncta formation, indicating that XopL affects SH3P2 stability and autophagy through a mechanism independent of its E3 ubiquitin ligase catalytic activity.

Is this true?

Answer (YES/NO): NO